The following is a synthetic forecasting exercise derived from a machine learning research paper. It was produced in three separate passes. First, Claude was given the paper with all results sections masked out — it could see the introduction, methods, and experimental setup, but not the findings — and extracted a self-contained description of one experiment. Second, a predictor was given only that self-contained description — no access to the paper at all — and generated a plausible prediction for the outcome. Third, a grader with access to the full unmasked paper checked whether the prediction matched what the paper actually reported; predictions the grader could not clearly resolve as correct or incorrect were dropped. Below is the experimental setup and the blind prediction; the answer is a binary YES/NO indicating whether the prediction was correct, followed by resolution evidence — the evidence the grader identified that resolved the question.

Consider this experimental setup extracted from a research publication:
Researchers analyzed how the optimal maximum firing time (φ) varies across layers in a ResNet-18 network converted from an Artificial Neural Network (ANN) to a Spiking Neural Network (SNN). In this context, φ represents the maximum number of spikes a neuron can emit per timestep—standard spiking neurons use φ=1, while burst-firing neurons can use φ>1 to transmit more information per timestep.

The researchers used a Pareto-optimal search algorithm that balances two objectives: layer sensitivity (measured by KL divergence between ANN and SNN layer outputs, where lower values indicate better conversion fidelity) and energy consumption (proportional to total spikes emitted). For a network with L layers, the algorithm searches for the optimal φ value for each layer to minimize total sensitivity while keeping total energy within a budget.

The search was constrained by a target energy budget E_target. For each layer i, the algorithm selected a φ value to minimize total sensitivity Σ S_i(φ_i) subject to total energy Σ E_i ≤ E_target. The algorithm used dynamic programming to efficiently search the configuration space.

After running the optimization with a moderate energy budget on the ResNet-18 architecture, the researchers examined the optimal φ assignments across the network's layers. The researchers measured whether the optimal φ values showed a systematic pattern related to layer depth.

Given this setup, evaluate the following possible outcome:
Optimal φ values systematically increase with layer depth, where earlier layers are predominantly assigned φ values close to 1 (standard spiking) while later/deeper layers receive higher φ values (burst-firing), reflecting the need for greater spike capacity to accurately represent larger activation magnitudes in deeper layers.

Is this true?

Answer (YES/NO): YES